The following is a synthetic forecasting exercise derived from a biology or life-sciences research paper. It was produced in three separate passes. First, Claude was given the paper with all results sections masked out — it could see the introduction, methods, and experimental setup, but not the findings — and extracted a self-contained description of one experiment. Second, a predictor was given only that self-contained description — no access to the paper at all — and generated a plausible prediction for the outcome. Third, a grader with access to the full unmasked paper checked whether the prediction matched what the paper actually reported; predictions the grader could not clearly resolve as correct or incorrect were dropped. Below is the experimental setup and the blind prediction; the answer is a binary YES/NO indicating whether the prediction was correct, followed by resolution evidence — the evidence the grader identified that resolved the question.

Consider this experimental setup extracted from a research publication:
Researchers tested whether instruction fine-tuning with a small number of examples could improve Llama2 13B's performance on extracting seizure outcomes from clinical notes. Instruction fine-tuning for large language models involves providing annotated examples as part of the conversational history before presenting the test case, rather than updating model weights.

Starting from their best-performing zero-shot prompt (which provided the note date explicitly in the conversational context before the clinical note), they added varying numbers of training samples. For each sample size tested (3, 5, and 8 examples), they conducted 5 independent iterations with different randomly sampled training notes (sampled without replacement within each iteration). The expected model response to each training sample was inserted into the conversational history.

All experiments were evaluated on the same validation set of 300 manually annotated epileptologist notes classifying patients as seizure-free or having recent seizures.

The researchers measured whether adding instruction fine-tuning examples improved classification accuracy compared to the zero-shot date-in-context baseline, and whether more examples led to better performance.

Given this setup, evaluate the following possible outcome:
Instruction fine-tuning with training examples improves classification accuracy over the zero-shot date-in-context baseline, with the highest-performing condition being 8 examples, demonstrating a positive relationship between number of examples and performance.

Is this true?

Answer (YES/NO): NO